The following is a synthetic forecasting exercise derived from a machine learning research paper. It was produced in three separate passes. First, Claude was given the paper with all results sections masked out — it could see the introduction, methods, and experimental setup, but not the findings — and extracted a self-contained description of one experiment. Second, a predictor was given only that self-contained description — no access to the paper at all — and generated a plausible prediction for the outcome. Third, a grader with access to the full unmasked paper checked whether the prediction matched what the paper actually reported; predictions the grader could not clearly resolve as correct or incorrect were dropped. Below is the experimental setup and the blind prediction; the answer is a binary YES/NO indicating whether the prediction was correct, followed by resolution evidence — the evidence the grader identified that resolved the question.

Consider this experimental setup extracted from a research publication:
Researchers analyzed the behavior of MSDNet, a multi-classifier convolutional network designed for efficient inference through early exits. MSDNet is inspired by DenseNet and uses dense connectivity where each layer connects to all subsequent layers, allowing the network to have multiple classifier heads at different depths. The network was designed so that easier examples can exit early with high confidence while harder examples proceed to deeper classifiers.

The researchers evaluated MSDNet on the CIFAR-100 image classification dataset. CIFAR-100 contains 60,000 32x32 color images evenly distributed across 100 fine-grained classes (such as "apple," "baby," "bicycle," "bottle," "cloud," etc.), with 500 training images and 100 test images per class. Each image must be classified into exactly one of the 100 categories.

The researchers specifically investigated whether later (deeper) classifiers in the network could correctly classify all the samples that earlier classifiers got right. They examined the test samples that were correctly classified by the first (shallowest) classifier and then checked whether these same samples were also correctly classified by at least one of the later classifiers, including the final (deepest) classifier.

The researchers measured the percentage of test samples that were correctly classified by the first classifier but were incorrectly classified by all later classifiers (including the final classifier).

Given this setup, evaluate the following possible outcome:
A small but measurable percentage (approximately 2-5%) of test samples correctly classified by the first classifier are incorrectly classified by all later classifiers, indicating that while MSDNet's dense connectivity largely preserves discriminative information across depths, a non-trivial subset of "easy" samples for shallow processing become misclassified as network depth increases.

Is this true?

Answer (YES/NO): NO